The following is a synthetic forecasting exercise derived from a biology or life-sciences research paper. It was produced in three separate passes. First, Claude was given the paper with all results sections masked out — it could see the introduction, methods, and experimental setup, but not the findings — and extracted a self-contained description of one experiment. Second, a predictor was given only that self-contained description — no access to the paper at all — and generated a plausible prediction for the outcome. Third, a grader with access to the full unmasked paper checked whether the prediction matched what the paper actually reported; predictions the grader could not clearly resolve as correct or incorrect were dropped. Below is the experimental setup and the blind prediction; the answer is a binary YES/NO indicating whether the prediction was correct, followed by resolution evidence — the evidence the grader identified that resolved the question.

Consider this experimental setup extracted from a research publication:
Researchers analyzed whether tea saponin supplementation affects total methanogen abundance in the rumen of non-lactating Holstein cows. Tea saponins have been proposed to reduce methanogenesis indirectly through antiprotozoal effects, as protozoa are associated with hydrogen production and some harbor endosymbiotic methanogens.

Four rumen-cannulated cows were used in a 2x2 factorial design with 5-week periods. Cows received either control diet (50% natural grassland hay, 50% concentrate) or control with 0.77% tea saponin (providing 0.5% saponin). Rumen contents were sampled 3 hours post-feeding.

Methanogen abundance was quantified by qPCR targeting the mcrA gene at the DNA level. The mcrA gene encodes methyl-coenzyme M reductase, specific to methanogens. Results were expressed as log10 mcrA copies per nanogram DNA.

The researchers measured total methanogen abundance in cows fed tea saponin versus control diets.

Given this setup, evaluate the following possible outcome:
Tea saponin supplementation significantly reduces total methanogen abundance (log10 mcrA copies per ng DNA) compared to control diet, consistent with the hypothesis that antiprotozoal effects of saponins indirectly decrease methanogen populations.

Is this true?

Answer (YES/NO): NO